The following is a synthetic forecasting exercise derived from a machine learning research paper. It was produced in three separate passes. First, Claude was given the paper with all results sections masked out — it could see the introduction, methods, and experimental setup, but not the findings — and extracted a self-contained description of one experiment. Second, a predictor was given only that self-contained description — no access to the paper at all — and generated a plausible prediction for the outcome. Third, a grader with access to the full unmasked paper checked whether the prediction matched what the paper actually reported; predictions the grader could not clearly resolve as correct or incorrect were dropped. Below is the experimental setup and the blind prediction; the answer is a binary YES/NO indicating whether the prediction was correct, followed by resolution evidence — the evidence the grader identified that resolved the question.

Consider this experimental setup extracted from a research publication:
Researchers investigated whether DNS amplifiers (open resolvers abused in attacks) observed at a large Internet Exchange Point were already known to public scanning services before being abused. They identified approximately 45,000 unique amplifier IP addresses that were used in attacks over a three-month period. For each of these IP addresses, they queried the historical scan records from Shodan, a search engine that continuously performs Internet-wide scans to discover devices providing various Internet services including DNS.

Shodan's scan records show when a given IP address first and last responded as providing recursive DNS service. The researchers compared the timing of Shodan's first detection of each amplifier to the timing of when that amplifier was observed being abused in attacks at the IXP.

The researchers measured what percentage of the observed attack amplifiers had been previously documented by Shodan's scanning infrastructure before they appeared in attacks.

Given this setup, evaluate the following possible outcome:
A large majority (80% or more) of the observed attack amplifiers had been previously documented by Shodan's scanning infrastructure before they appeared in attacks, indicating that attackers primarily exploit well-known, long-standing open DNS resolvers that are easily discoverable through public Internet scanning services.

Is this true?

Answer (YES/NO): YES